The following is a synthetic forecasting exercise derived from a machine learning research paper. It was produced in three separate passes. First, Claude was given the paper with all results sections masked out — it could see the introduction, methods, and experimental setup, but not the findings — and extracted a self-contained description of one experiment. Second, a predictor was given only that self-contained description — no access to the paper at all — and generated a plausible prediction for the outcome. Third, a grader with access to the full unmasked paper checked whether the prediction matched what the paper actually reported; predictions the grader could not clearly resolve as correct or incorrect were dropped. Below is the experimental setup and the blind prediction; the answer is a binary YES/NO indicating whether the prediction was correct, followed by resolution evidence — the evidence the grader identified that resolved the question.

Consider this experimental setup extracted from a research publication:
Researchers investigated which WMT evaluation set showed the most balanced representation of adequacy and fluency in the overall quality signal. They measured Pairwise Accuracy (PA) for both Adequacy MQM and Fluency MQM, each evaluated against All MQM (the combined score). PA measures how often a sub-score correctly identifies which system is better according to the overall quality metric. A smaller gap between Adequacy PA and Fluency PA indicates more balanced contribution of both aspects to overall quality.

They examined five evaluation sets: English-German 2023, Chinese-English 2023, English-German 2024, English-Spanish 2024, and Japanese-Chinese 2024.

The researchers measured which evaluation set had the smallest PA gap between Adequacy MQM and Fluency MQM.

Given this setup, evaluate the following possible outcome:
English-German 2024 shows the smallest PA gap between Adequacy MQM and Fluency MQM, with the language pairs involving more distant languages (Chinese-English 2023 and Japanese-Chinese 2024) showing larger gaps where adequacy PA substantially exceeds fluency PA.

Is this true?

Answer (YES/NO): YES